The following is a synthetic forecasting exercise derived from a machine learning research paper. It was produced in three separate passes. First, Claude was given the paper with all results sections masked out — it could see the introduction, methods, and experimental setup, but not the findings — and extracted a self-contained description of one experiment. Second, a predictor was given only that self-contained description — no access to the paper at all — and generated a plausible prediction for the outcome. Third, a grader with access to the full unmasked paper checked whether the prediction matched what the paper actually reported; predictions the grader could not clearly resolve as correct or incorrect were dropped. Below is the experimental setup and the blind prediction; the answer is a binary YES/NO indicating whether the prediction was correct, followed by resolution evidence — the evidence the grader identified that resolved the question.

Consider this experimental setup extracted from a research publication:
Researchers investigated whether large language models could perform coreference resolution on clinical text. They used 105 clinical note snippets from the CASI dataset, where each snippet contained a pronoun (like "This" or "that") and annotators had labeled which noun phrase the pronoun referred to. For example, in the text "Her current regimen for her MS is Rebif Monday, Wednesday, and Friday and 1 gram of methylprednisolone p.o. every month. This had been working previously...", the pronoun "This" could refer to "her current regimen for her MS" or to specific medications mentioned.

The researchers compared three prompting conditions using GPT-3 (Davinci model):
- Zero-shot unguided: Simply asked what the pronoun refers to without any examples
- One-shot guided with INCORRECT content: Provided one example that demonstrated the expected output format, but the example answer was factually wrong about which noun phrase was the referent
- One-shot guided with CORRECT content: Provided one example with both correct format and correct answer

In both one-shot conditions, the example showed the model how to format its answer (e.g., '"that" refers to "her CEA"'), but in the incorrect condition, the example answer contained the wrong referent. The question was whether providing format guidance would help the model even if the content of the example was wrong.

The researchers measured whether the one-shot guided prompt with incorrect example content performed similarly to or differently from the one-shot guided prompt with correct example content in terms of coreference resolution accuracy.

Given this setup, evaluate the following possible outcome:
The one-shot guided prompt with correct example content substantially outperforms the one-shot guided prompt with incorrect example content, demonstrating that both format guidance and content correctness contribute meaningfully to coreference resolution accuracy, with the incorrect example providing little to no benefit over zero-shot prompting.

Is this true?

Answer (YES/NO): NO